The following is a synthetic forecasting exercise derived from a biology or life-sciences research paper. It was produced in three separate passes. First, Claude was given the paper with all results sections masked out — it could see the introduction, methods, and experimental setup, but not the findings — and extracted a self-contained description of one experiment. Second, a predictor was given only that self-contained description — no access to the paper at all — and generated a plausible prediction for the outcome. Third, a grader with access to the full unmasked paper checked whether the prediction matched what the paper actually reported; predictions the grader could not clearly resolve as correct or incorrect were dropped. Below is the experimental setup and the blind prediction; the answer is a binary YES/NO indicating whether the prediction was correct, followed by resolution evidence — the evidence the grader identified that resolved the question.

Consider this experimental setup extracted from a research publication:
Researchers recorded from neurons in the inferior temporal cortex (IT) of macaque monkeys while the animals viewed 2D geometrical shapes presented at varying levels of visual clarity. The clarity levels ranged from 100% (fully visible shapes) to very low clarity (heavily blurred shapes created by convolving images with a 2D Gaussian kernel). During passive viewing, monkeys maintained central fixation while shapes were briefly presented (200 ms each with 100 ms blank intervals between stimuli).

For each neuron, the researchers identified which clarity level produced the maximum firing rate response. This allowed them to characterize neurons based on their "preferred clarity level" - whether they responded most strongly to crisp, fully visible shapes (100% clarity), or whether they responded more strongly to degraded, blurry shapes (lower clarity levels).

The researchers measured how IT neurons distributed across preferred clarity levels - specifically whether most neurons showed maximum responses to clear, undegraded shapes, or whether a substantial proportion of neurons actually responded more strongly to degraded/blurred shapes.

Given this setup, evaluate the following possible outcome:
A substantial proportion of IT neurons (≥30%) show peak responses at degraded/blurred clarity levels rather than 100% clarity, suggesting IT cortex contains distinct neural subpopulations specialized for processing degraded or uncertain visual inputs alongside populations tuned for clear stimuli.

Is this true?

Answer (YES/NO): YES